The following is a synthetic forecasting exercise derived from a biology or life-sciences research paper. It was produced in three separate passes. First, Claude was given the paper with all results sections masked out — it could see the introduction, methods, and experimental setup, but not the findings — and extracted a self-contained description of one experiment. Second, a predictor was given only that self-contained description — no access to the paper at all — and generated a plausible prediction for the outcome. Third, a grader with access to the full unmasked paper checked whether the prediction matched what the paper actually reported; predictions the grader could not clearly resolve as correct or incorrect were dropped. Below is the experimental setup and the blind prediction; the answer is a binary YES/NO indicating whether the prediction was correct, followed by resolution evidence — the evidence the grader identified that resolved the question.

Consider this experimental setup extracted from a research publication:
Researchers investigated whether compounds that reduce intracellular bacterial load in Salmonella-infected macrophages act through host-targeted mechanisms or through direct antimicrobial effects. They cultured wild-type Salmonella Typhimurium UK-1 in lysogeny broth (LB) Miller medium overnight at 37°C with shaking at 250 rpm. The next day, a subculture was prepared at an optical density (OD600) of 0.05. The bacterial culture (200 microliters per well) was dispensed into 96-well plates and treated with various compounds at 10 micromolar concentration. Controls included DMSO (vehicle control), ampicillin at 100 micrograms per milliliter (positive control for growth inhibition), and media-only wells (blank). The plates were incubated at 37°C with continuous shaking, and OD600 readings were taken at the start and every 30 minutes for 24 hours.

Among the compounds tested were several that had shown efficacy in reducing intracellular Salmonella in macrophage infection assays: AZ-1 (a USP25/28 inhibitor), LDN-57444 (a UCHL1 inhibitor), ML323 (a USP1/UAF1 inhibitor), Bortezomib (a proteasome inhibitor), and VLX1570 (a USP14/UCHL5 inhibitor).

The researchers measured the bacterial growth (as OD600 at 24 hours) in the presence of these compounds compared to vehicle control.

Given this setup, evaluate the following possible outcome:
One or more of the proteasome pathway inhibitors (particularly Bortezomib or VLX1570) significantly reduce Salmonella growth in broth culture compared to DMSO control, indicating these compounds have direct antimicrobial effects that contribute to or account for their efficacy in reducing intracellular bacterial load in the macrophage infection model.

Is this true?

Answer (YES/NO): YES